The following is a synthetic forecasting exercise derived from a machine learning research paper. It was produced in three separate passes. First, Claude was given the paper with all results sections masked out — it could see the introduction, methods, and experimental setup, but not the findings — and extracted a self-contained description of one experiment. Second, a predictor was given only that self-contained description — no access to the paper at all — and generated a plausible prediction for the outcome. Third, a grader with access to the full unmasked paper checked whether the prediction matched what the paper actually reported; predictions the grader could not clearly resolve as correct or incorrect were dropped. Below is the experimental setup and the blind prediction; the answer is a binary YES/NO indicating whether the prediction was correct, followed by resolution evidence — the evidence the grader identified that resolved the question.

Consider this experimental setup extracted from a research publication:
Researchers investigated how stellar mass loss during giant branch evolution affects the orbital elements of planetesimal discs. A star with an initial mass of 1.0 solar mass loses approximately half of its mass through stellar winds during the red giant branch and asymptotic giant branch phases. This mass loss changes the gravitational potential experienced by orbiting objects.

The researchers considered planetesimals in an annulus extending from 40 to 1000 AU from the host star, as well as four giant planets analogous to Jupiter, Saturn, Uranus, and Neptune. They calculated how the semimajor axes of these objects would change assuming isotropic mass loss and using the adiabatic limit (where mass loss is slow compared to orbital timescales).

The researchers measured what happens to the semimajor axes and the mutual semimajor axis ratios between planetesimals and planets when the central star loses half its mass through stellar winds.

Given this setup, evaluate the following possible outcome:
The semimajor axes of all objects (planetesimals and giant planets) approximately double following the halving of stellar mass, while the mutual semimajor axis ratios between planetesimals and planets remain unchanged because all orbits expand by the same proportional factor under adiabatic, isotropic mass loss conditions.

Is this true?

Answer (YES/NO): YES